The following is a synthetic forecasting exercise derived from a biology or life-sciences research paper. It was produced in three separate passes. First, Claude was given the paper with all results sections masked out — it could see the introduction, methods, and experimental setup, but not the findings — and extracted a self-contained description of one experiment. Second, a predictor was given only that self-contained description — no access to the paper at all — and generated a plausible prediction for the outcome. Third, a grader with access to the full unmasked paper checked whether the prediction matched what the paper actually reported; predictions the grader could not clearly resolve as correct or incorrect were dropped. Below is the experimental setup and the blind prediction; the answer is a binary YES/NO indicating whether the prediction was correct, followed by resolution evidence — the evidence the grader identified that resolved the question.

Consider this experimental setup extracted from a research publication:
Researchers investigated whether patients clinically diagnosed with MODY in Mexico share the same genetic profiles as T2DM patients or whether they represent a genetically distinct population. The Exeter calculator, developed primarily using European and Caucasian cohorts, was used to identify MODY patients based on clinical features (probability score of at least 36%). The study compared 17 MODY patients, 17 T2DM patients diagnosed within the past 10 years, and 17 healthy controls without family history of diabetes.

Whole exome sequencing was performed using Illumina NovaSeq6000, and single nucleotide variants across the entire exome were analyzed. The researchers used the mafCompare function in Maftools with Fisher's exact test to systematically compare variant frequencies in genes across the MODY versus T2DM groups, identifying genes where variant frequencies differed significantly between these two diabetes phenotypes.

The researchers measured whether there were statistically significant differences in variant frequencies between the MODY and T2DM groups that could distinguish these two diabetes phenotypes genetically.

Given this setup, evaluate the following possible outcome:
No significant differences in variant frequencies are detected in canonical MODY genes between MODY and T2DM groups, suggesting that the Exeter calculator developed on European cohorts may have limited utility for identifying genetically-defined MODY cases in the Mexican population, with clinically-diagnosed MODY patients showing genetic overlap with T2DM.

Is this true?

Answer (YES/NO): YES